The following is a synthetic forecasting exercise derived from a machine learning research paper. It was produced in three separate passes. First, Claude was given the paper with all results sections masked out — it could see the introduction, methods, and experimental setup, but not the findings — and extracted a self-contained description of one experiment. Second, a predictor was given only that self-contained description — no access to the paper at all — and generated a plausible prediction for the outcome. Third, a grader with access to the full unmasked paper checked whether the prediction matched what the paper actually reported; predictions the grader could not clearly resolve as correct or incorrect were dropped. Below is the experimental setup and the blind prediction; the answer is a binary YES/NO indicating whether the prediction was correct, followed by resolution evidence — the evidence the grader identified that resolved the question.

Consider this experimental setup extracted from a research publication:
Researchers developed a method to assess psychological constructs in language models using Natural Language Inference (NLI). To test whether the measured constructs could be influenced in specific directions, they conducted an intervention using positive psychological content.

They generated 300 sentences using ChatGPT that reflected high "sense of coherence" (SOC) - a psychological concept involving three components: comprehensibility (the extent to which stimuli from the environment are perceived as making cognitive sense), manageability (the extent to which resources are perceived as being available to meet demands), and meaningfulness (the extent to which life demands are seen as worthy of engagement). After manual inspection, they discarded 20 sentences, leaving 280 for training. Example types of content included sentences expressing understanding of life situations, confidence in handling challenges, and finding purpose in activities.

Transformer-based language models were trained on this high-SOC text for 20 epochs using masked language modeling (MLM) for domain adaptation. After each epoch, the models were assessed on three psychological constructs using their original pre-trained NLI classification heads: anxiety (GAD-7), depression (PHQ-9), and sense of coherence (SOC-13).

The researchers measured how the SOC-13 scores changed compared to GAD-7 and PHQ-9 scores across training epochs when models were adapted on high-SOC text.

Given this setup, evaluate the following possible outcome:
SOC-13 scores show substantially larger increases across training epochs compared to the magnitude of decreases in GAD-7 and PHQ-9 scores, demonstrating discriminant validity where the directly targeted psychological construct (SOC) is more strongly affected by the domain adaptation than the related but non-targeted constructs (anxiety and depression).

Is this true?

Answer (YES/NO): NO